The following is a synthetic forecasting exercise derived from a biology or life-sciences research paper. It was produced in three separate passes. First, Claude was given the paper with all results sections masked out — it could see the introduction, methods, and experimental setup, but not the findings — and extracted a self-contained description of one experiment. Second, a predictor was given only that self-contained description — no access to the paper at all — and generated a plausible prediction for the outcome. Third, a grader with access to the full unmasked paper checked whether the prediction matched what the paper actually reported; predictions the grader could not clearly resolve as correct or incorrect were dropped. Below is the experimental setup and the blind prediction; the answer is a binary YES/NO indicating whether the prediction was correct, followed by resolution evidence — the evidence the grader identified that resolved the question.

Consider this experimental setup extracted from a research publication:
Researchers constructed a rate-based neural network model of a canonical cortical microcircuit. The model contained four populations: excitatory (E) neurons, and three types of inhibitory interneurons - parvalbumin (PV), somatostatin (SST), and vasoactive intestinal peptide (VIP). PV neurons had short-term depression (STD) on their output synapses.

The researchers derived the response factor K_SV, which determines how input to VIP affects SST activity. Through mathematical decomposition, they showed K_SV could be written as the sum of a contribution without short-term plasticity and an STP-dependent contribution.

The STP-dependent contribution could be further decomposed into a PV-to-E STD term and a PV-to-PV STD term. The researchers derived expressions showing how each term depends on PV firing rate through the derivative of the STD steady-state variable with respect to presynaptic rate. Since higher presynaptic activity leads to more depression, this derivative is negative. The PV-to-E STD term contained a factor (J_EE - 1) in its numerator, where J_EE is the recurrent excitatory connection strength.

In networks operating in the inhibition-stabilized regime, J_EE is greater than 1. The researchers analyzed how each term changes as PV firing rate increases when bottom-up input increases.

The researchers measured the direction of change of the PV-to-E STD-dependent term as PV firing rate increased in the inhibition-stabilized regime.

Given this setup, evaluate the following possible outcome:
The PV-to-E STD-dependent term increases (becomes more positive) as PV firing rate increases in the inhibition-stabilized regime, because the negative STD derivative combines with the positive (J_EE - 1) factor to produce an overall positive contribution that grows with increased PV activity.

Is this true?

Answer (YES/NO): YES